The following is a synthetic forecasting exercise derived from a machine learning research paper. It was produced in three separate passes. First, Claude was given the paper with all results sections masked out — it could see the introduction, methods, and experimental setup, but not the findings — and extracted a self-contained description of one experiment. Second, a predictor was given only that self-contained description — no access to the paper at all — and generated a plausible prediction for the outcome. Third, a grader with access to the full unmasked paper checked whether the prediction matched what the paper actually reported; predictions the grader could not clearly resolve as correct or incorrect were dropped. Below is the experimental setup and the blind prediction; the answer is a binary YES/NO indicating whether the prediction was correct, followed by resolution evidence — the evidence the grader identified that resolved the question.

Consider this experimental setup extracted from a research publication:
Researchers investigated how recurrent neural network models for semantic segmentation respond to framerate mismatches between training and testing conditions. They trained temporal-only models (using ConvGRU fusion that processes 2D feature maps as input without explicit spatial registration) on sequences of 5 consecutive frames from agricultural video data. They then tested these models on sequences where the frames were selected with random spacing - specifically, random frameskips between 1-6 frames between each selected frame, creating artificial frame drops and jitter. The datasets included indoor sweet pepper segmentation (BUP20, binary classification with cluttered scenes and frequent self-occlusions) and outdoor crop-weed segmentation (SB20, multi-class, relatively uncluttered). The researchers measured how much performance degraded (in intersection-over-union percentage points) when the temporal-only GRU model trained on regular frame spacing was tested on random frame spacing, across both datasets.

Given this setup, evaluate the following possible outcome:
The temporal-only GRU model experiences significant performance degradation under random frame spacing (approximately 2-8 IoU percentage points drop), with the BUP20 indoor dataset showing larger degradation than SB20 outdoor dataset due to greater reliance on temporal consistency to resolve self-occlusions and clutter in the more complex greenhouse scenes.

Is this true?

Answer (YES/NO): NO